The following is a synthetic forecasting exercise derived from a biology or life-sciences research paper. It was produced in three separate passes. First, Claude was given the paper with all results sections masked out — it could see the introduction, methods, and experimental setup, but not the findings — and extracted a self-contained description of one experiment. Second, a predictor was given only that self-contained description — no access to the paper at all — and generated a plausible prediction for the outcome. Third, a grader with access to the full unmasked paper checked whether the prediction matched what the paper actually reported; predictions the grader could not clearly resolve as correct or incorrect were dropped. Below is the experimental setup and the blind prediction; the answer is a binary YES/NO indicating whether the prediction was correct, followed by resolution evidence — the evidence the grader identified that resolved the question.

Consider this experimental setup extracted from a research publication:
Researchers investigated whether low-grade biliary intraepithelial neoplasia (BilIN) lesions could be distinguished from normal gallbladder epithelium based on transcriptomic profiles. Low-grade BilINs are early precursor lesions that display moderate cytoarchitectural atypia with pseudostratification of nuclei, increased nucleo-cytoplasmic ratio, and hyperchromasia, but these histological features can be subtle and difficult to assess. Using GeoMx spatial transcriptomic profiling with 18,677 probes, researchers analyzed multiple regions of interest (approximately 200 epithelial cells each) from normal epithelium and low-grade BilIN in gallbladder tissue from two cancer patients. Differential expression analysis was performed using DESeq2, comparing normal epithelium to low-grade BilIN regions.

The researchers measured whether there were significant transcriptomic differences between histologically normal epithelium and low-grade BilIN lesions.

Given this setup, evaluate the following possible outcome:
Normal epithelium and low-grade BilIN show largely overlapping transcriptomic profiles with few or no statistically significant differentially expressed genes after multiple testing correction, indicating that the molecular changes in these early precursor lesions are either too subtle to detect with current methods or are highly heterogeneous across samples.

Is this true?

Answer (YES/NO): NO